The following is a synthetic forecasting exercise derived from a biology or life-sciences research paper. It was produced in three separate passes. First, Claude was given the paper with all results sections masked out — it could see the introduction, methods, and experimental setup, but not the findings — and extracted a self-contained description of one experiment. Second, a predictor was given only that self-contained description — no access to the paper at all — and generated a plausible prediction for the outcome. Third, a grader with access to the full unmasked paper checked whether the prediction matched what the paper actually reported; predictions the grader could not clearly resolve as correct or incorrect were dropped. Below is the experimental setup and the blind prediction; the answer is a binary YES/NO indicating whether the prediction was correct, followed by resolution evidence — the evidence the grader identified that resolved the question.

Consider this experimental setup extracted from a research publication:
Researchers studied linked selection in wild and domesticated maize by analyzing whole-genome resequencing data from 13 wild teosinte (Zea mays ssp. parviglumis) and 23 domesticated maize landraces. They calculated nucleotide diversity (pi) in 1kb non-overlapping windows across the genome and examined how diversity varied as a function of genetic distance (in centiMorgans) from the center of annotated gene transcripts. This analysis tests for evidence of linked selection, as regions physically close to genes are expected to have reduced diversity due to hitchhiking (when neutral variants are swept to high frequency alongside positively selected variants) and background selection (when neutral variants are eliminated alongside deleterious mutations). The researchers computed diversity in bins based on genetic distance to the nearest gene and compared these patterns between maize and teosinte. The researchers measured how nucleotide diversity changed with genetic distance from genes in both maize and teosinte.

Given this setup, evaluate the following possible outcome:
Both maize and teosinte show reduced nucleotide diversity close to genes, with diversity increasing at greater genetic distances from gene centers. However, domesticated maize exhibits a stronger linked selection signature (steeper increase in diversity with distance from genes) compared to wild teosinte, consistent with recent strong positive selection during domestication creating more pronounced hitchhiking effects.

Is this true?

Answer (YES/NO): NO